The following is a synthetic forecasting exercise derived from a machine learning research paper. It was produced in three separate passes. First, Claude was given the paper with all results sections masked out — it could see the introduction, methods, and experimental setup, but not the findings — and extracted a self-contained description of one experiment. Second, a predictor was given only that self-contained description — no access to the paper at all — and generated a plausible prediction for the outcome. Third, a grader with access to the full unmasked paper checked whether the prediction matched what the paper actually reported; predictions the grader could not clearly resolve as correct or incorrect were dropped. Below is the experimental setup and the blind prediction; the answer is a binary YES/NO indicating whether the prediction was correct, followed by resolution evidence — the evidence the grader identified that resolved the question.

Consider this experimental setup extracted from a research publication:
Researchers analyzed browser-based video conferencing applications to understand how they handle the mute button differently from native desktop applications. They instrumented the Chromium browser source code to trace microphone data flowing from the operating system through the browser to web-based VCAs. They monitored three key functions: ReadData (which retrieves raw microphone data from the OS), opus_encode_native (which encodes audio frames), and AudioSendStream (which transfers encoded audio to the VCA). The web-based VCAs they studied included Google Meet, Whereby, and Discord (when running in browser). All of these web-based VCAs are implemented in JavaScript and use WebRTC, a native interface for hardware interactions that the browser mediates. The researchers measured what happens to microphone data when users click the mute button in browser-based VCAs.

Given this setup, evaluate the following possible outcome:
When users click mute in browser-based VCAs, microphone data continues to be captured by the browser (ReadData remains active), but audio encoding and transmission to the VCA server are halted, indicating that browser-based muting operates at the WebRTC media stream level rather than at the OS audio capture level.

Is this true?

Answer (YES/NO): NO